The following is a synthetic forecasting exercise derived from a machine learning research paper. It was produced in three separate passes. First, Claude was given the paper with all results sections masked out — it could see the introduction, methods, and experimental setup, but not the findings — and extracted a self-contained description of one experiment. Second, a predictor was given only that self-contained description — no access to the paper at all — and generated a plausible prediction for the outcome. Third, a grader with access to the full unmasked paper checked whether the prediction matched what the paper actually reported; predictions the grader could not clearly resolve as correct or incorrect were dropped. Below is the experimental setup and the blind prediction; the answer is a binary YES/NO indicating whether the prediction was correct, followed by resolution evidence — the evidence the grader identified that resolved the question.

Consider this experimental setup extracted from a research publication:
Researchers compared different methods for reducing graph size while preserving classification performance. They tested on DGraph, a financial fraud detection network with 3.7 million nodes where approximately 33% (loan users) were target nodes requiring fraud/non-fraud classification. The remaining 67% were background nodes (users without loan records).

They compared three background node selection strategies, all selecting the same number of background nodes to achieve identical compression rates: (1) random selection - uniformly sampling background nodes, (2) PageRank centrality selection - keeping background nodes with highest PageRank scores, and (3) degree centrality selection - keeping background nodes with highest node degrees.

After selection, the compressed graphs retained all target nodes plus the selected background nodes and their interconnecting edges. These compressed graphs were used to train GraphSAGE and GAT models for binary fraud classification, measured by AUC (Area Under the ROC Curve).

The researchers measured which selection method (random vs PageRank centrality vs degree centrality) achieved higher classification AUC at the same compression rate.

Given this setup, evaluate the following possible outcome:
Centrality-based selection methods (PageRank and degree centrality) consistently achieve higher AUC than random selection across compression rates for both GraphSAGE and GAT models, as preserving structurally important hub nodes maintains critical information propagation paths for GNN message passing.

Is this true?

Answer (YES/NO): NO